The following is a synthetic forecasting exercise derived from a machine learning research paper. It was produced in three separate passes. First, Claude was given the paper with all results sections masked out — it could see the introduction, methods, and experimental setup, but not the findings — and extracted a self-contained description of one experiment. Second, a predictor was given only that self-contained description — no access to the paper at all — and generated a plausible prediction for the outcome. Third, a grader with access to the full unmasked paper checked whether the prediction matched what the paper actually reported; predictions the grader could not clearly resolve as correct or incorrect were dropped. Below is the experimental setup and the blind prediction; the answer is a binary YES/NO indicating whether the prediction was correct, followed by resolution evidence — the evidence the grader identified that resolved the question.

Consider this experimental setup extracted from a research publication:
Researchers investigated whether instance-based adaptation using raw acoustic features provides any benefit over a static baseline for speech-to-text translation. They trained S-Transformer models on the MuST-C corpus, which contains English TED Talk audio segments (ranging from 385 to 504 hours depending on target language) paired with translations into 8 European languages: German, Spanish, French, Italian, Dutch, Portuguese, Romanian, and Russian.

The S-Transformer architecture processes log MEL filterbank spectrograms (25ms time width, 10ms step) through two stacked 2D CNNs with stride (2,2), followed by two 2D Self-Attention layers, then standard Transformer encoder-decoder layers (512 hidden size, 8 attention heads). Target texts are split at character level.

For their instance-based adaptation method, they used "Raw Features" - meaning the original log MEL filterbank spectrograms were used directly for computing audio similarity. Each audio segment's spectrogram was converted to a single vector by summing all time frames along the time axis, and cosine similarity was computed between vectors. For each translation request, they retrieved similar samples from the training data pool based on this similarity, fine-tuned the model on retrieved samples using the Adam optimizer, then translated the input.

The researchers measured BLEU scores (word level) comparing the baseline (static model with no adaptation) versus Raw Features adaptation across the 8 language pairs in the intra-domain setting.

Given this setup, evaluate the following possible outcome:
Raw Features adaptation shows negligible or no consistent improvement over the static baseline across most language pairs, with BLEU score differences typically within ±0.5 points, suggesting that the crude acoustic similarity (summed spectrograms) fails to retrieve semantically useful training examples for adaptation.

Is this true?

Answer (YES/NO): NO